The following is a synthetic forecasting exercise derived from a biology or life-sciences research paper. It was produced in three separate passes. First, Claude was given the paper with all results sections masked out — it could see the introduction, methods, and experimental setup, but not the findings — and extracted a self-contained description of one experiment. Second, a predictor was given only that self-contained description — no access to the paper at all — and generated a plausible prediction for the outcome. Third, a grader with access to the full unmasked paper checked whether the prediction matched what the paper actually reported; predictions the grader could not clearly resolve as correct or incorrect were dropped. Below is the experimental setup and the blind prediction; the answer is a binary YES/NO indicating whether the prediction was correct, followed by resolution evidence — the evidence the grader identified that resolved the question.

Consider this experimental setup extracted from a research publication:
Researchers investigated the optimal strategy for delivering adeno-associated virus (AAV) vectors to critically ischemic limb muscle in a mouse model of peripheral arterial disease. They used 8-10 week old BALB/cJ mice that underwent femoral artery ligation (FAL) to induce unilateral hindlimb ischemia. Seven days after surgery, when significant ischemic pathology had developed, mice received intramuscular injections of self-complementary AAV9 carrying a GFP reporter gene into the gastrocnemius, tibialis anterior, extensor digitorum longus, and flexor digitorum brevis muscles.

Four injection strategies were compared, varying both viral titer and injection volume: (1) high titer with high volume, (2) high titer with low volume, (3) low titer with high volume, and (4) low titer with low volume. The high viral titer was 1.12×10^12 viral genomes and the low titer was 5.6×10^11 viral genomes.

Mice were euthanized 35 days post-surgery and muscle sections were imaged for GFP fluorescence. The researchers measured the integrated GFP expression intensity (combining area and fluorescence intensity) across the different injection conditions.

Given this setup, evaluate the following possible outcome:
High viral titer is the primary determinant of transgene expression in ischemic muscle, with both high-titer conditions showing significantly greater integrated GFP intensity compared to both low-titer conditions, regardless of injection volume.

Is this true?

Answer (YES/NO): YES